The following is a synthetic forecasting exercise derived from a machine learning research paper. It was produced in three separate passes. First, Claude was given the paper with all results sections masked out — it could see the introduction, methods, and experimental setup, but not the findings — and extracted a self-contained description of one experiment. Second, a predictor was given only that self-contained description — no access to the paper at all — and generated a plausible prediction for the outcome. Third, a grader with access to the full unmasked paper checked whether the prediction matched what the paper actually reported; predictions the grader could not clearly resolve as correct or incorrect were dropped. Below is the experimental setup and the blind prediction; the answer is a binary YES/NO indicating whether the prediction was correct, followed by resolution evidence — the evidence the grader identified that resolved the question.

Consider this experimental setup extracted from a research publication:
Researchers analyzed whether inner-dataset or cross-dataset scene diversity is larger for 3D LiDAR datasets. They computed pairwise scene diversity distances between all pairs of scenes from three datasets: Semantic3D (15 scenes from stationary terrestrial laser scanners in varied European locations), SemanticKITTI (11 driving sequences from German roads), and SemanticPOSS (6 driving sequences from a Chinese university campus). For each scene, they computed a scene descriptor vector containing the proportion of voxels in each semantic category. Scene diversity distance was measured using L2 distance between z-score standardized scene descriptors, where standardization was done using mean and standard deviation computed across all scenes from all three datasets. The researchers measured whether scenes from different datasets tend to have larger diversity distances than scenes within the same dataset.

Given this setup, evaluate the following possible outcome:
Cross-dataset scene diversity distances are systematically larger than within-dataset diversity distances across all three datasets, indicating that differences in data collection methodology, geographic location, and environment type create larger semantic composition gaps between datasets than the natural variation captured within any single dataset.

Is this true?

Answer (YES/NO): YES